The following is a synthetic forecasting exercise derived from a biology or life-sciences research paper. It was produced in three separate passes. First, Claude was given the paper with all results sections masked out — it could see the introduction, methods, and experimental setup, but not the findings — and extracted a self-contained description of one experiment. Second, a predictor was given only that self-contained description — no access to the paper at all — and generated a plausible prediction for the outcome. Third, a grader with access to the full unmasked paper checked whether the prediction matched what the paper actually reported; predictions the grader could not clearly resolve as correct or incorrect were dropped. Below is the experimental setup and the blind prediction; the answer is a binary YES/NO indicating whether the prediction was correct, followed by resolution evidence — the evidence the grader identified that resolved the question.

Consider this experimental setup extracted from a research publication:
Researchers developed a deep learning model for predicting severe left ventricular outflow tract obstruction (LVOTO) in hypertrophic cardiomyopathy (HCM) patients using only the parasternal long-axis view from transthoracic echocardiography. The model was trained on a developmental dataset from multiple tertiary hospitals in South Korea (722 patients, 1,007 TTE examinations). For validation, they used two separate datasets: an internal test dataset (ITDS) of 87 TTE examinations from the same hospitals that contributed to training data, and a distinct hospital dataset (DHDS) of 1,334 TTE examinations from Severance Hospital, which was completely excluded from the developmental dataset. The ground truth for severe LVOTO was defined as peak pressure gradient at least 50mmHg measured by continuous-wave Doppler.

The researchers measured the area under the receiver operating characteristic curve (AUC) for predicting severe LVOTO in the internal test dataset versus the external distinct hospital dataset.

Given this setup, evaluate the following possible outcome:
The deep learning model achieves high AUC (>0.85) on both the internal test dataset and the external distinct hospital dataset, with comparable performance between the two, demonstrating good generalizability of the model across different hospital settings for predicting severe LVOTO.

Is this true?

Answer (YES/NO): YES